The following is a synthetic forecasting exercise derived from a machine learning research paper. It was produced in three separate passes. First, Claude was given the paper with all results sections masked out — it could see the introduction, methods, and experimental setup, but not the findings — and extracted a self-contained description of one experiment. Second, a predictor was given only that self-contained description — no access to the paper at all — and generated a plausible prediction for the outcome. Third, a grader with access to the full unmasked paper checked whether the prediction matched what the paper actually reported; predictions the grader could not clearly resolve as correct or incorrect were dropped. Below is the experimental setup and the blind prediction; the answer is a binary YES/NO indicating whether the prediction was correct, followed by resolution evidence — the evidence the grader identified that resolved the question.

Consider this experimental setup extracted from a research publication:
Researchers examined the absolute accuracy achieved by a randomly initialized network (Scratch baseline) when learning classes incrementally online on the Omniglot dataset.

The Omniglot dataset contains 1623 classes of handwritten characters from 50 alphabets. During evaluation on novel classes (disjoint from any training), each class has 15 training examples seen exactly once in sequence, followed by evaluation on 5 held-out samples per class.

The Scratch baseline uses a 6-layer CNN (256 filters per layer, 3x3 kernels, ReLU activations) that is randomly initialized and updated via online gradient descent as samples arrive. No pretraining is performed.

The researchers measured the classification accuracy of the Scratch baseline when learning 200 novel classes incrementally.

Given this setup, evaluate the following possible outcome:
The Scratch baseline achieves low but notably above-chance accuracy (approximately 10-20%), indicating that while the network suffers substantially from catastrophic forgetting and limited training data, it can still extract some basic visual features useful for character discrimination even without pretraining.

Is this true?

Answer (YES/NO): NO